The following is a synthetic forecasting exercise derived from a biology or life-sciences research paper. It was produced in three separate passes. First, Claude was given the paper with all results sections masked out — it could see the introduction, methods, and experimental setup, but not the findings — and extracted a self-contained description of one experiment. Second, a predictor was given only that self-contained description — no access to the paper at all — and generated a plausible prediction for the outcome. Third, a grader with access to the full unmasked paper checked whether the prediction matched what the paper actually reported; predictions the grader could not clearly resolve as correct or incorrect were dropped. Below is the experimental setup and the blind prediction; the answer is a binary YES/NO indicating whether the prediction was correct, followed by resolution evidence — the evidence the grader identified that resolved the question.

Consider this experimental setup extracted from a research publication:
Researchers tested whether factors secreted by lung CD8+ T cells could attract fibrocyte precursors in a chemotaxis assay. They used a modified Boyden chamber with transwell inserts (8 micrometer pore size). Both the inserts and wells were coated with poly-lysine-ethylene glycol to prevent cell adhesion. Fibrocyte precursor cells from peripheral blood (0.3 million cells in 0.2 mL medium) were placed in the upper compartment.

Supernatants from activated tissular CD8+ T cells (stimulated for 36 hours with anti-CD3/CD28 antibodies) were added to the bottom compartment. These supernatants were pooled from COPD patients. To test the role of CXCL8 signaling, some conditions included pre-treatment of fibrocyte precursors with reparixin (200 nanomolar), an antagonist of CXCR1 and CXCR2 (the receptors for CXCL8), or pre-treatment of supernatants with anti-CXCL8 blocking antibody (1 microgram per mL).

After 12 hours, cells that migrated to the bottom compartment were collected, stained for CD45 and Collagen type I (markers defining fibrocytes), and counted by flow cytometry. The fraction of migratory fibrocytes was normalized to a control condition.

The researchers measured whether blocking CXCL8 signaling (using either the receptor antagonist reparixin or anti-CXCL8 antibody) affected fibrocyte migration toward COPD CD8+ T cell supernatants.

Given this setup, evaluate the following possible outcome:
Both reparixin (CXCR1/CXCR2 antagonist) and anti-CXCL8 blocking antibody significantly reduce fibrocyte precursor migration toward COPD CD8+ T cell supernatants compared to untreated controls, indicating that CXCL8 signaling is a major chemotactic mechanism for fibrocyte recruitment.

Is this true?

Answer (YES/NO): YES